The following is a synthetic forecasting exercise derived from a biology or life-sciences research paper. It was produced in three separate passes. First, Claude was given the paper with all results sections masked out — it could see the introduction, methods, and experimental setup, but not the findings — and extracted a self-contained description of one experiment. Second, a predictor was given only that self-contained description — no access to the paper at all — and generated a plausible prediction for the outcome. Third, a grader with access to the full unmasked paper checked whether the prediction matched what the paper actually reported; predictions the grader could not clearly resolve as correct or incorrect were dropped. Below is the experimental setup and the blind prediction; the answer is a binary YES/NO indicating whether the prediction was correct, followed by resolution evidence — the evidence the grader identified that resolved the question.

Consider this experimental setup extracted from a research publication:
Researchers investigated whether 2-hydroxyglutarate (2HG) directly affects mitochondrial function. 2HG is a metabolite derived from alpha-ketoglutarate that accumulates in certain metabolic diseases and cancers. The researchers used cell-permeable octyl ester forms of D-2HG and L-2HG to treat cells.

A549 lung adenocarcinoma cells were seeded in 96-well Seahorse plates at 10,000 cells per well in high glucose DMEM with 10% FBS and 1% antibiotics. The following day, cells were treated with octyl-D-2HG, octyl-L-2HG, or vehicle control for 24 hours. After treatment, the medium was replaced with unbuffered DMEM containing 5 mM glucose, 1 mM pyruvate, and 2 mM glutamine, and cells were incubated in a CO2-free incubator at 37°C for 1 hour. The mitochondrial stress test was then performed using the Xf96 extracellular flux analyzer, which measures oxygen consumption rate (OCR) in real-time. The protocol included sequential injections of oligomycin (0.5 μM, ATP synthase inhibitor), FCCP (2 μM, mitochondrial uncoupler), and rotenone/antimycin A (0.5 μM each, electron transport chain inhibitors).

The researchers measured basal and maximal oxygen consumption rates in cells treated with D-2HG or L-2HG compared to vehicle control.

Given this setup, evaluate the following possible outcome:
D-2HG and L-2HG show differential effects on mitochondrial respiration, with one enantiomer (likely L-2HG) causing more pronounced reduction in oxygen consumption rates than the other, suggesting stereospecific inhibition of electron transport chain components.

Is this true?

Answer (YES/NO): NO